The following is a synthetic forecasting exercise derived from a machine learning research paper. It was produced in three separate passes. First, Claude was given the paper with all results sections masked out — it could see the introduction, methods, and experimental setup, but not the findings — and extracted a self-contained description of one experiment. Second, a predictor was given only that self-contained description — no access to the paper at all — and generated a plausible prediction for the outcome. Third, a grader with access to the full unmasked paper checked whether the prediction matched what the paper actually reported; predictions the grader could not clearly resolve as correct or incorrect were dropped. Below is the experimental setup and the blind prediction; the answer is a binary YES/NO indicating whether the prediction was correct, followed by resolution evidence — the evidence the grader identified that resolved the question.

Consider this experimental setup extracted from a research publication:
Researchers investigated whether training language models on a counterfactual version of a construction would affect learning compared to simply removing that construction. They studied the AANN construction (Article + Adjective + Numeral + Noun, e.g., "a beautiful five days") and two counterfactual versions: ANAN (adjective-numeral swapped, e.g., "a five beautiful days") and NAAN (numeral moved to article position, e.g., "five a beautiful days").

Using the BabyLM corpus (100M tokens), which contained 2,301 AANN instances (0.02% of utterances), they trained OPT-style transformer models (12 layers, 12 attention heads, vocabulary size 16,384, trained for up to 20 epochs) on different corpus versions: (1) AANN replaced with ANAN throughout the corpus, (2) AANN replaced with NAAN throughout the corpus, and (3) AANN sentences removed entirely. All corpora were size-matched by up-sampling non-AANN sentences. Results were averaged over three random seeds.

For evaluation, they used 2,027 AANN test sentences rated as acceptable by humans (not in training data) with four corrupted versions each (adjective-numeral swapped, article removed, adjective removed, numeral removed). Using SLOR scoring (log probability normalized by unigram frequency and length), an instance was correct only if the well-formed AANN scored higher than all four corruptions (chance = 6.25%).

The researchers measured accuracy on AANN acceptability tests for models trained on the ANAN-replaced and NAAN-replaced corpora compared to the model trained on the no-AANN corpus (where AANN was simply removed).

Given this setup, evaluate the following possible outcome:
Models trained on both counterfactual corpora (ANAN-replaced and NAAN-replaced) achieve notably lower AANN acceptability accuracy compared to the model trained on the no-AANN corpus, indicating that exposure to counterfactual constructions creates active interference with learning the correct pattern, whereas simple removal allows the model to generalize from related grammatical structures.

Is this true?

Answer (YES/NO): NO